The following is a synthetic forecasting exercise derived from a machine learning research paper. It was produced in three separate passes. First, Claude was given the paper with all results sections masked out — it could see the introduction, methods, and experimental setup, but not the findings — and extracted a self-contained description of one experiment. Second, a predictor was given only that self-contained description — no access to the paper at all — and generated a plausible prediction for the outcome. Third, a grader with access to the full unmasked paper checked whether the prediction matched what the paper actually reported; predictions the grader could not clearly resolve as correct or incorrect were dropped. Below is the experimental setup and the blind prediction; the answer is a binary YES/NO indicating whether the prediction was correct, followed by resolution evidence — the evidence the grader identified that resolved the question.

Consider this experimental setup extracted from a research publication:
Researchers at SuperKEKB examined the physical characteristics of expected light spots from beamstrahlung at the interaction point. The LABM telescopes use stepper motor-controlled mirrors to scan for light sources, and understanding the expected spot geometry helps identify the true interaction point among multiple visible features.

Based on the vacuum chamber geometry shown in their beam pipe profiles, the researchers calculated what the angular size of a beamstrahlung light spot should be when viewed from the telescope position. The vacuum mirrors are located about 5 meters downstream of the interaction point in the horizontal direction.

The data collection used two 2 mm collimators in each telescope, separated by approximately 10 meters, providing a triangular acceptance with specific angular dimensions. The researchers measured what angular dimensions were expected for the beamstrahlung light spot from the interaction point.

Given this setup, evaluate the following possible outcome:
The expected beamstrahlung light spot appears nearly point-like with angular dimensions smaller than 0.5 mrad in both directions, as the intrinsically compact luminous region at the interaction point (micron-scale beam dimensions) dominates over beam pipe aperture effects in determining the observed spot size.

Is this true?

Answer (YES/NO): NO